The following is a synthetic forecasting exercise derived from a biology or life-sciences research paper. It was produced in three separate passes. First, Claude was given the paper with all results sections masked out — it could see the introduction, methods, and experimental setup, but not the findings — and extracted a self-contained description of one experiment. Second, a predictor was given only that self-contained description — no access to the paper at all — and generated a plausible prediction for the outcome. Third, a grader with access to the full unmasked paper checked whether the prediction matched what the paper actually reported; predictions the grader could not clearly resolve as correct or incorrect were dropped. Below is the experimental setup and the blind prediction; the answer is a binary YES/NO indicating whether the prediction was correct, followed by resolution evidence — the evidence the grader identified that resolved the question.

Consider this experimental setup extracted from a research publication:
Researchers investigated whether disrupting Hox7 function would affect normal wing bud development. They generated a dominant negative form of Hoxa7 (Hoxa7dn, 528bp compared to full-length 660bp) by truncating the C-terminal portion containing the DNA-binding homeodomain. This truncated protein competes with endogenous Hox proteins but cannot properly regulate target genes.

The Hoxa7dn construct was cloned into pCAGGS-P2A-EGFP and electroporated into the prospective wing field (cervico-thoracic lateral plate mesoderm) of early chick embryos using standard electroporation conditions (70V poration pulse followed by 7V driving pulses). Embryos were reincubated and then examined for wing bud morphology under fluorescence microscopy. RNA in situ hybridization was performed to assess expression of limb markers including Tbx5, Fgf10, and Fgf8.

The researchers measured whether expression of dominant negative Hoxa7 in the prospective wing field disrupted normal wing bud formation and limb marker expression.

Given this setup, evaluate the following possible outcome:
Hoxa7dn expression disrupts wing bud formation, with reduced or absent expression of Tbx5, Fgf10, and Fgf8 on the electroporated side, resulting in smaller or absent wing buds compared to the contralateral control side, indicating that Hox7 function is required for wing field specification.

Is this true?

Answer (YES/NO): YES